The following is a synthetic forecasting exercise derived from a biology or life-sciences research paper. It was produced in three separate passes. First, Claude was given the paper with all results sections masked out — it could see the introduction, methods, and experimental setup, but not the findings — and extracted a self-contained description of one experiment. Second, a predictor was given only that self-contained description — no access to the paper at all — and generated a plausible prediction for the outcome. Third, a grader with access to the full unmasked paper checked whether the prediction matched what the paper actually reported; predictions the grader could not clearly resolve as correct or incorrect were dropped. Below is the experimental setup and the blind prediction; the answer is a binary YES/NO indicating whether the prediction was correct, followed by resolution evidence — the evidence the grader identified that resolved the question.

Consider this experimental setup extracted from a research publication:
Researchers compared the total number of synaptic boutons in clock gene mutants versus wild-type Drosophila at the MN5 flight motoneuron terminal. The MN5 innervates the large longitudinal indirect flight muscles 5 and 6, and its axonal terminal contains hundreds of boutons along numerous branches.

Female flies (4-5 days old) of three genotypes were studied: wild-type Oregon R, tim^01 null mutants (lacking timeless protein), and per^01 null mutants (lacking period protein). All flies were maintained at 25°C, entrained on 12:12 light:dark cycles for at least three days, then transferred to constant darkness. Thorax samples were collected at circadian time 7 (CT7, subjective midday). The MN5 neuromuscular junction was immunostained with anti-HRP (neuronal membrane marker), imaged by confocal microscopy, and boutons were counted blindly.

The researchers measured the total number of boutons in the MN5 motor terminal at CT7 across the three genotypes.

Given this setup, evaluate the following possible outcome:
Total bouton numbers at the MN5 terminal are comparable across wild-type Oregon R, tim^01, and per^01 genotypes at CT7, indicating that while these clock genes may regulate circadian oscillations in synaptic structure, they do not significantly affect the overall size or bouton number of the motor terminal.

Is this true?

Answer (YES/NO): NO